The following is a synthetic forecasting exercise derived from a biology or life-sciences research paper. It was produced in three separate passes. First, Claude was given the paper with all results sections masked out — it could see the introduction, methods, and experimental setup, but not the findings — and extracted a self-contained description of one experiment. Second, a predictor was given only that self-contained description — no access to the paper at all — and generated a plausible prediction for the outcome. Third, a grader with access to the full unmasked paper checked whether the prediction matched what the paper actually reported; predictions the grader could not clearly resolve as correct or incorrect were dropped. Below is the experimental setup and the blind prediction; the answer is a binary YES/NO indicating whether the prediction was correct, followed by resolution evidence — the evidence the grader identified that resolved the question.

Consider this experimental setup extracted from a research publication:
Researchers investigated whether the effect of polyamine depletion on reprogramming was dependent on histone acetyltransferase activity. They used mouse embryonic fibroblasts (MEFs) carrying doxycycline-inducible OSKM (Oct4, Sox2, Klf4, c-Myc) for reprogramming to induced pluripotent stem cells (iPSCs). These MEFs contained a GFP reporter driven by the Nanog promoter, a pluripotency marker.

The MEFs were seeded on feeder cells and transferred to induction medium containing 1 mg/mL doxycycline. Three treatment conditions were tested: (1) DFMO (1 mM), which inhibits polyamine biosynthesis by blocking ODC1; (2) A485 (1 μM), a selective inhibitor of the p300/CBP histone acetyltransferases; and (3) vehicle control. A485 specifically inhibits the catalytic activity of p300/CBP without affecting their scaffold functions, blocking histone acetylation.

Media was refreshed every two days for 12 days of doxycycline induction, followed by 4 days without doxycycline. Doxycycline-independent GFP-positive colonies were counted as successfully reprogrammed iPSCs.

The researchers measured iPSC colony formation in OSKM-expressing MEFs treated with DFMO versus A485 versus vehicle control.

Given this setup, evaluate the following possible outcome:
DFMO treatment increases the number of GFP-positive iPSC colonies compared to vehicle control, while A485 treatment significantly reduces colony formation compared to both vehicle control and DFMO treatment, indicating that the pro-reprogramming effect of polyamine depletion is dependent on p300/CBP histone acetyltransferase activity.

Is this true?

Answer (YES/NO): NO